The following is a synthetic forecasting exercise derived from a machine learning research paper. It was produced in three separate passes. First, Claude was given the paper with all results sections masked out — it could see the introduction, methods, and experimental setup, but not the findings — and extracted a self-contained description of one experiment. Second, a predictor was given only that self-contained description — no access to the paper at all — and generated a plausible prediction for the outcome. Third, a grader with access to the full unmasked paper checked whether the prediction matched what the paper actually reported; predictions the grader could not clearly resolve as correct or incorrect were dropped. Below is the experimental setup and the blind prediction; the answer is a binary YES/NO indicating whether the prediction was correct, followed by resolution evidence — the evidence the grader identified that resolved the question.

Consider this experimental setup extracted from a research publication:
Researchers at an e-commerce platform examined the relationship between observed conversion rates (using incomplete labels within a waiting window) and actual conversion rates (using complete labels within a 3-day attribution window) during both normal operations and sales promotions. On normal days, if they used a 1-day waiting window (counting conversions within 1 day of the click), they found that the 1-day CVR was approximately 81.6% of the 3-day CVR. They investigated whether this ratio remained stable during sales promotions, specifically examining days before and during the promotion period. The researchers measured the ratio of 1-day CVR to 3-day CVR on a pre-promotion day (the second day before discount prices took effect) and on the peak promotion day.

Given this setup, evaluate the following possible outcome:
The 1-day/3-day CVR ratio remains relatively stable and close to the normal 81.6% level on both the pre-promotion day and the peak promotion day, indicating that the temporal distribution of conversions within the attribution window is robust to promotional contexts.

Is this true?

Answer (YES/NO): NO